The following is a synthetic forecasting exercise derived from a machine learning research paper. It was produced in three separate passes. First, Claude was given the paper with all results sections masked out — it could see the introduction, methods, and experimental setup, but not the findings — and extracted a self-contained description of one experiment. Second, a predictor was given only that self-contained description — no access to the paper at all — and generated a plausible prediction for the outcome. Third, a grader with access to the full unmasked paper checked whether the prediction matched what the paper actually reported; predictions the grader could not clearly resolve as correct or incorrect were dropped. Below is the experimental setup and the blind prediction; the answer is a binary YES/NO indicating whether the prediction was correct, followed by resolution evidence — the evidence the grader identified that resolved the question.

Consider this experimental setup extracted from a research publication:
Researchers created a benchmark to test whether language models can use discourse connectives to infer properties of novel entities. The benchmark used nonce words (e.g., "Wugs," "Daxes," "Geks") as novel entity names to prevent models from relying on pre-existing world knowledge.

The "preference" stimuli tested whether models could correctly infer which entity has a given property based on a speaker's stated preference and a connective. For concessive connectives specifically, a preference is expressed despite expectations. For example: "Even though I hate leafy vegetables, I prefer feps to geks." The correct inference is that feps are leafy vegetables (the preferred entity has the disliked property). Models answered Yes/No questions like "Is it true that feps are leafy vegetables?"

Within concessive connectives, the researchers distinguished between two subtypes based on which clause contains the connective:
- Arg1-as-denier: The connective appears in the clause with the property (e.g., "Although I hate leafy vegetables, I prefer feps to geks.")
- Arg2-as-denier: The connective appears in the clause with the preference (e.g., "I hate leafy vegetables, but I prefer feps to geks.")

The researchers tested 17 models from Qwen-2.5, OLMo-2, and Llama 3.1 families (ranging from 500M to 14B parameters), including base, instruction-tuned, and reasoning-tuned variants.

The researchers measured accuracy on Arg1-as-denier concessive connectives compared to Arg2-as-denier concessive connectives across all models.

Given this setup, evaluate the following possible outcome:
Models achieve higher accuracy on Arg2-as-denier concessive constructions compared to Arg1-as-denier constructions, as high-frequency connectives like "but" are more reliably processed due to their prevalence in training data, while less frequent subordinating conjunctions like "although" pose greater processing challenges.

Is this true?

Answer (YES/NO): NO